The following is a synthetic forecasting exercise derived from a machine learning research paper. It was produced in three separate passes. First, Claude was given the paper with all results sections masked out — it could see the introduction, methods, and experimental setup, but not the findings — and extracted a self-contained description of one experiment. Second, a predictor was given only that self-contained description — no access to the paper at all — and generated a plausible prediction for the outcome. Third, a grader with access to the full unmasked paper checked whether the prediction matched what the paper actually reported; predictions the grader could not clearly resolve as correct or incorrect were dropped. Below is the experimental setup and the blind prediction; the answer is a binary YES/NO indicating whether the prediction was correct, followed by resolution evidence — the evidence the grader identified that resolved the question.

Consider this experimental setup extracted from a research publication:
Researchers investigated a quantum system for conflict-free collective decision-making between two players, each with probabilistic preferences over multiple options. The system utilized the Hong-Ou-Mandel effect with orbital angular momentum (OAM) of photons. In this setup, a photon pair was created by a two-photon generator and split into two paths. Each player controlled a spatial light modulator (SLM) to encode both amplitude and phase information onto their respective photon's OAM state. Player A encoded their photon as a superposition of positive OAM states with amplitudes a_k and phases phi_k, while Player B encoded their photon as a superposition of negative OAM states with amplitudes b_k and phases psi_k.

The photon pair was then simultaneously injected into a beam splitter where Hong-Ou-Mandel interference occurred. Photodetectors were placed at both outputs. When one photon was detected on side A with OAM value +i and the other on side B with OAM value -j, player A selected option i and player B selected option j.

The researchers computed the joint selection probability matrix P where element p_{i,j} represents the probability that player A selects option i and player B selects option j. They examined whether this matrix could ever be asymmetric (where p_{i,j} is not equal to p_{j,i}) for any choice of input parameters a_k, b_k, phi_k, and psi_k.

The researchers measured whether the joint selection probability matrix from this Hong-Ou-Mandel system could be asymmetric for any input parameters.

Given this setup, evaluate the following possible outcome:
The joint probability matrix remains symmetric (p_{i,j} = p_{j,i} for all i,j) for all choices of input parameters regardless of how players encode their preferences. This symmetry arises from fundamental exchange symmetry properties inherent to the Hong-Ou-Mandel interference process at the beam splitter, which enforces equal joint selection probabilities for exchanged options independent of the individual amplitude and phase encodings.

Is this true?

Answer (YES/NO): YES